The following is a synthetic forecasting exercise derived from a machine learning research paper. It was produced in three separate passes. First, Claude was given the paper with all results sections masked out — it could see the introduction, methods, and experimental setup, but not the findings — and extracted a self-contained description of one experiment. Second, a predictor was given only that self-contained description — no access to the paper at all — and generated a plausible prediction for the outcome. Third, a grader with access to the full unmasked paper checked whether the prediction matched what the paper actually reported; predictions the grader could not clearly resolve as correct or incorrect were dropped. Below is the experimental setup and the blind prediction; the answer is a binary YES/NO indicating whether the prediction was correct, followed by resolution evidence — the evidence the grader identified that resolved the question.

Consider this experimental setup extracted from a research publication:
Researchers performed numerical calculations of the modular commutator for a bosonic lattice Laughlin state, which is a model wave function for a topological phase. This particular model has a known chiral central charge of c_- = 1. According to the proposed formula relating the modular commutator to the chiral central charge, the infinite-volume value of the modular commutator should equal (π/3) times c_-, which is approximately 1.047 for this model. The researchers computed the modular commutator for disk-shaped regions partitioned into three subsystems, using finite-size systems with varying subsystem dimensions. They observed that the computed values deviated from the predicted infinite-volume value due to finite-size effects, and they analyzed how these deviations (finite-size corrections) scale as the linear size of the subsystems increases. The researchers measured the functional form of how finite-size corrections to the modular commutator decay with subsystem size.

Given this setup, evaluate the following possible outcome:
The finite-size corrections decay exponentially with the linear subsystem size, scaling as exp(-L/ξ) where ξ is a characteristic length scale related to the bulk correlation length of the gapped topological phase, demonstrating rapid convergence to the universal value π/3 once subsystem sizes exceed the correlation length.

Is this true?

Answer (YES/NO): YES